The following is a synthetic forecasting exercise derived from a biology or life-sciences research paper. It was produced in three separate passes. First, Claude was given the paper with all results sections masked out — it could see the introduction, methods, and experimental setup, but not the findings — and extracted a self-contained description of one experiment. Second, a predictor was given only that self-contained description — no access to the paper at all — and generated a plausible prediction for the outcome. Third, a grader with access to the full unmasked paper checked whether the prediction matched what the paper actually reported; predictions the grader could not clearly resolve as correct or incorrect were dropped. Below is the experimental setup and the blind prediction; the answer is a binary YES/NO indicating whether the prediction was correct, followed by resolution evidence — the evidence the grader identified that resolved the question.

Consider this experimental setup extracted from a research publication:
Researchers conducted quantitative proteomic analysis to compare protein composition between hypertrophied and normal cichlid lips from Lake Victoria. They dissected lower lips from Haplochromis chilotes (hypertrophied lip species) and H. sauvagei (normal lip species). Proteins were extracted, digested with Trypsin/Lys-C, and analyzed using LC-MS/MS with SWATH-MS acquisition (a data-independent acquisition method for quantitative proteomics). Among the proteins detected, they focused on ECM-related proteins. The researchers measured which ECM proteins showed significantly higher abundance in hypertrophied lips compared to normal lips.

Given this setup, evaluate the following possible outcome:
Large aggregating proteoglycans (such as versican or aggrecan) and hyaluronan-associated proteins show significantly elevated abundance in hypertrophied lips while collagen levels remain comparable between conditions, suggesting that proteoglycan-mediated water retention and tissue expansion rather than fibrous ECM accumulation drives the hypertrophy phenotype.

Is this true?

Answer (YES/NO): YES